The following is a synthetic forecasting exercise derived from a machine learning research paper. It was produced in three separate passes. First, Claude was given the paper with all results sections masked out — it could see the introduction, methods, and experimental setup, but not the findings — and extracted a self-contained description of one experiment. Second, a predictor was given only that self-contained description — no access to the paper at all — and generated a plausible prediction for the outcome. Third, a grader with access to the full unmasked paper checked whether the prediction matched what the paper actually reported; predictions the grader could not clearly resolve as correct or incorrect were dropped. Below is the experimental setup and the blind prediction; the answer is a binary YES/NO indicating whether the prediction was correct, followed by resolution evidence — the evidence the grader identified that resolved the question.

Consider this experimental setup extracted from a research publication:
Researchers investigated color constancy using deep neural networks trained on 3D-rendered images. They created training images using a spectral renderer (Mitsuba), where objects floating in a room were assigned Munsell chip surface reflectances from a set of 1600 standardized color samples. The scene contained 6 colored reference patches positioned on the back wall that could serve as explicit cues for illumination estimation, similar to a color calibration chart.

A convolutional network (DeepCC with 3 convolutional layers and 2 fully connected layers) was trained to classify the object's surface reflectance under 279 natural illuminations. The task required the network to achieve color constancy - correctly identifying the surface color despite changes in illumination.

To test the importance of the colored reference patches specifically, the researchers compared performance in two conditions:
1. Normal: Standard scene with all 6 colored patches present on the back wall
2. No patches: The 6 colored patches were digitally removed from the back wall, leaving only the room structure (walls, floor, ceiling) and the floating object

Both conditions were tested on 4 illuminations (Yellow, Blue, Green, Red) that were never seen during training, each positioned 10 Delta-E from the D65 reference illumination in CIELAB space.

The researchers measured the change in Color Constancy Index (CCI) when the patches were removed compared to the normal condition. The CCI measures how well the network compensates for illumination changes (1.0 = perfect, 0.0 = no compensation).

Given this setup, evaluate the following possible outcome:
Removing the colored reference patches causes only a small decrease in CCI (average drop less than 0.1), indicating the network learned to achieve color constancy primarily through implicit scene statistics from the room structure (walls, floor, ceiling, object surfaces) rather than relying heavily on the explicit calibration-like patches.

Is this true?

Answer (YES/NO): NO